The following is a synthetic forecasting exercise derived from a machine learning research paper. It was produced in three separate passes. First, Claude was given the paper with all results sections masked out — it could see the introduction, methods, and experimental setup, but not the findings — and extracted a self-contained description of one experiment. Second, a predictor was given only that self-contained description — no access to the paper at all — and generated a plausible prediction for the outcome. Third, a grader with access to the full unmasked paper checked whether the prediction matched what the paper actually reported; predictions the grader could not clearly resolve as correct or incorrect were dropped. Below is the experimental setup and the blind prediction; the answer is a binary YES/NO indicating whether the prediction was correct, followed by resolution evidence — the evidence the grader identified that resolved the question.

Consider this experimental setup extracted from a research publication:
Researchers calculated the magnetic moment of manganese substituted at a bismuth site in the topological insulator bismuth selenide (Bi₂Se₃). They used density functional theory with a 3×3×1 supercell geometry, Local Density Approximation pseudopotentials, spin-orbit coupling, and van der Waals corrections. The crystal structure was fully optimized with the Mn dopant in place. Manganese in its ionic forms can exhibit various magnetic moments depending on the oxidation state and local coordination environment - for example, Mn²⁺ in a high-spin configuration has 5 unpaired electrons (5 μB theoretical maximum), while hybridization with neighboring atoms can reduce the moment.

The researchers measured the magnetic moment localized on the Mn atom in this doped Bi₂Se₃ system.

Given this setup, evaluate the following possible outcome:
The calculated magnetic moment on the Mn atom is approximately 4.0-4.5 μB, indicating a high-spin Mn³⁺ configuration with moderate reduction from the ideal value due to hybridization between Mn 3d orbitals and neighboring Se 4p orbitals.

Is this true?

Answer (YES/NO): YES